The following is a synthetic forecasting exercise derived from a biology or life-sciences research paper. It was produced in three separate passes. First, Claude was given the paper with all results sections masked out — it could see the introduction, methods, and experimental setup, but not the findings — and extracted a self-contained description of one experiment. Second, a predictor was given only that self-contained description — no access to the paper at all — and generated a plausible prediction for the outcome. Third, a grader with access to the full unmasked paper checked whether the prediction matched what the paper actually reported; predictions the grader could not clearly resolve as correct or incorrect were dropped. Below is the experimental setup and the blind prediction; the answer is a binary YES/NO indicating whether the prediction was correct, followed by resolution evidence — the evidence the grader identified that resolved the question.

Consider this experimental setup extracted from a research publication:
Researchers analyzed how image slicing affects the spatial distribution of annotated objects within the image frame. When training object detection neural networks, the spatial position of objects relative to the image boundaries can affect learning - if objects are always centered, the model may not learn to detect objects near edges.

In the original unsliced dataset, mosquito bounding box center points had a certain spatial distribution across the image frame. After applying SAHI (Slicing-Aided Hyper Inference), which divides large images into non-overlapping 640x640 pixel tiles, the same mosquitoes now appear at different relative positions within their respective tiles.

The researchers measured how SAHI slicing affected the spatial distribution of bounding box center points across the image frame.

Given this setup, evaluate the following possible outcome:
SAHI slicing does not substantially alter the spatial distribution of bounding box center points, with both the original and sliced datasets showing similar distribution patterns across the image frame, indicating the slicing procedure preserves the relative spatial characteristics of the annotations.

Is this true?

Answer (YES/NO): NO